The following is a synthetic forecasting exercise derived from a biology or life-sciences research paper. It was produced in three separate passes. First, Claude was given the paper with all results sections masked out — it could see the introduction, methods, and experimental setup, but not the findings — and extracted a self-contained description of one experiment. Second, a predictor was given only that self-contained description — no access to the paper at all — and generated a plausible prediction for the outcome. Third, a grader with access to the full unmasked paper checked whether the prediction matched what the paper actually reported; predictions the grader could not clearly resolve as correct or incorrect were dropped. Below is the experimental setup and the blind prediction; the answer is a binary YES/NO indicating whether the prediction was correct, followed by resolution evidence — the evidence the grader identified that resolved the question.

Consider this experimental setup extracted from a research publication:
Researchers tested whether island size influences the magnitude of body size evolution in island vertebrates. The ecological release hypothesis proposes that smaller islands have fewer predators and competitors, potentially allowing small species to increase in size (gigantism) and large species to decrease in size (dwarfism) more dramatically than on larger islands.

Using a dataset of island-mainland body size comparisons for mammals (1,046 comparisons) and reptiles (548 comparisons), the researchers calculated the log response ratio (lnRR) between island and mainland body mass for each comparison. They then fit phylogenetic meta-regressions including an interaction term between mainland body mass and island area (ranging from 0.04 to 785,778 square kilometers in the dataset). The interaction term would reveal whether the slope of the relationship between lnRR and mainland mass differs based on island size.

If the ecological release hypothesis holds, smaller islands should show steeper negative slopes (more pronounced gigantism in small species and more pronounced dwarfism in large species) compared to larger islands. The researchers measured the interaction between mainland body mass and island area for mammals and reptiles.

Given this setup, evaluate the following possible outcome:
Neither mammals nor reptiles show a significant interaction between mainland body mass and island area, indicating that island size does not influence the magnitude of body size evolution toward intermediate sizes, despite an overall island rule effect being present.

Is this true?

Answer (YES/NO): NO